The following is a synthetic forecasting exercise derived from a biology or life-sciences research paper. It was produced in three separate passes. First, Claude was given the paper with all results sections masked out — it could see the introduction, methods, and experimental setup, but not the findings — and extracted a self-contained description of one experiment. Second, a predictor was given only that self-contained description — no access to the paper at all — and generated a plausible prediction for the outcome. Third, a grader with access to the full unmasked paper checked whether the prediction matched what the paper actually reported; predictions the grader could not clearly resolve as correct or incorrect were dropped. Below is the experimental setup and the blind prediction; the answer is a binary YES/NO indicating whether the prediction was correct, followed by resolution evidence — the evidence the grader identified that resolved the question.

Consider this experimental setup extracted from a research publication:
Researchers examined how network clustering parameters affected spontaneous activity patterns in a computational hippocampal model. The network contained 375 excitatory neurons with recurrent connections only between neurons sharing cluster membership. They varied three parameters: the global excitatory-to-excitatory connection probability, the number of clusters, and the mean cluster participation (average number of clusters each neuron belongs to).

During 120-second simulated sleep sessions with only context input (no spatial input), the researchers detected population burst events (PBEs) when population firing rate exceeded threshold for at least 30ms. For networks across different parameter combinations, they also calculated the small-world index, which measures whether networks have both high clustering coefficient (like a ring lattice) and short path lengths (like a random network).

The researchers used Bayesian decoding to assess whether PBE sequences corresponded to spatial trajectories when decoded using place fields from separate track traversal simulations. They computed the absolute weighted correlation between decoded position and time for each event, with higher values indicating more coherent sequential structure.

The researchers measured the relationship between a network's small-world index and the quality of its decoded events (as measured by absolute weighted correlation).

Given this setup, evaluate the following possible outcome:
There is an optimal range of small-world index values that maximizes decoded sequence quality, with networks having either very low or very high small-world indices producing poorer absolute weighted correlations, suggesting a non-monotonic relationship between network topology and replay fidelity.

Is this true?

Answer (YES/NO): NO